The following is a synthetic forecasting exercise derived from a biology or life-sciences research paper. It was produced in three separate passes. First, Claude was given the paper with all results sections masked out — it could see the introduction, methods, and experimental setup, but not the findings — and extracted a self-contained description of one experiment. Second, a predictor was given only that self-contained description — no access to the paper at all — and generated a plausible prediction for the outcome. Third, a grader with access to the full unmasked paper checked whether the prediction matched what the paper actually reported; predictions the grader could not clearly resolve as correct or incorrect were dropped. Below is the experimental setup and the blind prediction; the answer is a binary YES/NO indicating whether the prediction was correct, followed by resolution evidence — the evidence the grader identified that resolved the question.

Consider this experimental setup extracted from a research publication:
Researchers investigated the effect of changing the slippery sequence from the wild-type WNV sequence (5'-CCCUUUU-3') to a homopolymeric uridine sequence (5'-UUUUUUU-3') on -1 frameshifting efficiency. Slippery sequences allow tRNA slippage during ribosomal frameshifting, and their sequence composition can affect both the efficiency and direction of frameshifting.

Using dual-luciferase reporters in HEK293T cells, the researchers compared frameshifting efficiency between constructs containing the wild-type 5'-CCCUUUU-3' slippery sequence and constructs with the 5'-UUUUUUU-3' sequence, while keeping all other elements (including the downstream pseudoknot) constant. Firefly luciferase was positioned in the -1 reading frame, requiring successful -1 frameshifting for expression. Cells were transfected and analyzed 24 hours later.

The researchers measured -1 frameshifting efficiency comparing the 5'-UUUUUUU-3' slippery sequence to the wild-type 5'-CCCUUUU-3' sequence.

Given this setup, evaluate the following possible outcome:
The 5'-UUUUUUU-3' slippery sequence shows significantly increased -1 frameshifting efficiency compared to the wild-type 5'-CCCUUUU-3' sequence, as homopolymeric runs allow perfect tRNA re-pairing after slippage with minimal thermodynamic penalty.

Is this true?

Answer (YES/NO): NO